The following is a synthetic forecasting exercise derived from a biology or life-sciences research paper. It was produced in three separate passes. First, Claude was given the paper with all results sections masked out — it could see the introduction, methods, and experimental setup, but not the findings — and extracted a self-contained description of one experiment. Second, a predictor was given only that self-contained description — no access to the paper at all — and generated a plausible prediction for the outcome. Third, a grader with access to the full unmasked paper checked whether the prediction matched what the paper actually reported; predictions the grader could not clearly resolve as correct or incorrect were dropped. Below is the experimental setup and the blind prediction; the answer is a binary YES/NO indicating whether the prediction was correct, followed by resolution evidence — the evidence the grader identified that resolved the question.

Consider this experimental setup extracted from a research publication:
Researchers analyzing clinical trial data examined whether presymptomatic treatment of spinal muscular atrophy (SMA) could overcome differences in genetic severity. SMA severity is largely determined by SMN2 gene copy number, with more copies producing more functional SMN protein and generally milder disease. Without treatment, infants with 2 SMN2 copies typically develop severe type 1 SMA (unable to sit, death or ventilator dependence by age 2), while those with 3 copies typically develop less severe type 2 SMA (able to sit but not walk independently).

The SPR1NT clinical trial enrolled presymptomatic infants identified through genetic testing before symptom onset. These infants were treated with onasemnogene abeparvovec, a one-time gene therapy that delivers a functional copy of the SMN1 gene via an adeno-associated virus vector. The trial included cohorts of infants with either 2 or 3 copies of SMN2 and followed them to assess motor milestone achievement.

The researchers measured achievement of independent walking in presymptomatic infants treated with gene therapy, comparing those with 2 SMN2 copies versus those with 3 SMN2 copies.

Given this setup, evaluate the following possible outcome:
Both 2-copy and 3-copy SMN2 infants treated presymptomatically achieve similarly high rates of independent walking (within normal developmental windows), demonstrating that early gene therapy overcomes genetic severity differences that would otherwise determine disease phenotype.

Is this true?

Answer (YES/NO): YES